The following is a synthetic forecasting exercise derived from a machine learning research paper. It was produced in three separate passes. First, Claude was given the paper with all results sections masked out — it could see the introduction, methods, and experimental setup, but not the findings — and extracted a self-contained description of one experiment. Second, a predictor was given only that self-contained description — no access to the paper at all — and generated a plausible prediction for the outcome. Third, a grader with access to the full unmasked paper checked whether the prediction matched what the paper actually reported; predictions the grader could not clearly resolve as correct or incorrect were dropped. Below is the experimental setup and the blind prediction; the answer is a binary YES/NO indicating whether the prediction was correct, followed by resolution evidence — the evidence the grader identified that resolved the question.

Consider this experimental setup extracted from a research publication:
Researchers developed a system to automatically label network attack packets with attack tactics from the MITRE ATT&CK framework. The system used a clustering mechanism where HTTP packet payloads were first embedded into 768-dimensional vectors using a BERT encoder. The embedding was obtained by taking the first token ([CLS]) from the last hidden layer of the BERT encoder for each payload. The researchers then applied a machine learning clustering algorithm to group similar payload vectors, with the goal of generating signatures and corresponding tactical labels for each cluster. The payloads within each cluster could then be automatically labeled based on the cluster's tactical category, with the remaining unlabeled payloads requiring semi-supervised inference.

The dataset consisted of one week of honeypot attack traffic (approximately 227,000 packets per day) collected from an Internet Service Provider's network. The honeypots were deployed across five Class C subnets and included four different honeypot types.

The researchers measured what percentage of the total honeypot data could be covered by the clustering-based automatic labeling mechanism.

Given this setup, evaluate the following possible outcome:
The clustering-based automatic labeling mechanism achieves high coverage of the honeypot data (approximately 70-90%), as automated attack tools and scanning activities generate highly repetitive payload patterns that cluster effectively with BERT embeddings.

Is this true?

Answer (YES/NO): NO